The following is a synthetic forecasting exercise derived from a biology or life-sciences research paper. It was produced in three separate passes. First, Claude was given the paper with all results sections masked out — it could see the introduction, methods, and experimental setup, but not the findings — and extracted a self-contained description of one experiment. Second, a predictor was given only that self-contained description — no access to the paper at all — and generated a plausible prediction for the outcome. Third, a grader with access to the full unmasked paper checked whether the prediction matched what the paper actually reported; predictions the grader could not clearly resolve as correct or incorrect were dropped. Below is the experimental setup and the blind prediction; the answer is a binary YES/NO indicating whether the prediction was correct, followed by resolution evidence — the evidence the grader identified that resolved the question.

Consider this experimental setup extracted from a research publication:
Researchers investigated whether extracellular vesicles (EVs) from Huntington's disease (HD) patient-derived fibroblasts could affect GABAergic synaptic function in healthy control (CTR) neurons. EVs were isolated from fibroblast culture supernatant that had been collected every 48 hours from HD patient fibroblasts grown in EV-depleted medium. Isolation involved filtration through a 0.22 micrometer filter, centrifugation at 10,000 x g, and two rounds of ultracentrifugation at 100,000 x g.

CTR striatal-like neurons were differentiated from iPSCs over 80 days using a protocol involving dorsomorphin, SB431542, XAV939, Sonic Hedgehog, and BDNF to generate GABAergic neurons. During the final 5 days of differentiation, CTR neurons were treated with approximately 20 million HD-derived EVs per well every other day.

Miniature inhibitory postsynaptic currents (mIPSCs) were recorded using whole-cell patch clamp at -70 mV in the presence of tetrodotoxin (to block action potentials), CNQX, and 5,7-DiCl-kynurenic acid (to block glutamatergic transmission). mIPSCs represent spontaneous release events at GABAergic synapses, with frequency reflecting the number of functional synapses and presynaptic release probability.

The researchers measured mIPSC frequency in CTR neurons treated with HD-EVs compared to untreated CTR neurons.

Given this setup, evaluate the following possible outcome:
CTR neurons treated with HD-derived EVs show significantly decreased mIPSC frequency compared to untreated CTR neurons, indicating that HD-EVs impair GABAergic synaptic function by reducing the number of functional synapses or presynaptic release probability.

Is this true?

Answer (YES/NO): YES